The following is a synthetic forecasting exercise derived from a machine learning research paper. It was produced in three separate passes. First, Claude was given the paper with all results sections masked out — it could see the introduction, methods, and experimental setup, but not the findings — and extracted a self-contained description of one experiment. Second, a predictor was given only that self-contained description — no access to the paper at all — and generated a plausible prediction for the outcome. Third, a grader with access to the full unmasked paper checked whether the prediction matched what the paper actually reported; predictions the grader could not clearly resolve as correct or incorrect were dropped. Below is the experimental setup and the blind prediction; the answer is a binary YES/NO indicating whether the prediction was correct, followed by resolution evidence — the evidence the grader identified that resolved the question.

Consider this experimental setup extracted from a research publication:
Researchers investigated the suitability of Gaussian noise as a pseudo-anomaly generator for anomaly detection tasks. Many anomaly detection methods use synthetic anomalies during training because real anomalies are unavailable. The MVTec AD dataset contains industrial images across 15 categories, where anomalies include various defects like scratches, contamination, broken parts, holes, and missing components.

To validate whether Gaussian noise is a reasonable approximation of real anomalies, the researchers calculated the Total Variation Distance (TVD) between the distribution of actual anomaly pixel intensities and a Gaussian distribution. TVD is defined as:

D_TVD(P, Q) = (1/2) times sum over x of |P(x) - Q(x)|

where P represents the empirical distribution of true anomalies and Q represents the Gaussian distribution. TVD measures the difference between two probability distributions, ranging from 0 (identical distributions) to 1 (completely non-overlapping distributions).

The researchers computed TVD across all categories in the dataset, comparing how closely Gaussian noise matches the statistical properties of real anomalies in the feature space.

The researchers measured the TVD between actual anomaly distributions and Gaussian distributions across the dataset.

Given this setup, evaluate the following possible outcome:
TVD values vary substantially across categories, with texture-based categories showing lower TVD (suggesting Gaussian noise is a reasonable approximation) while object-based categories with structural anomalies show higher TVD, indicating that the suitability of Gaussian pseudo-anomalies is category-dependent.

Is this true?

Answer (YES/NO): NO